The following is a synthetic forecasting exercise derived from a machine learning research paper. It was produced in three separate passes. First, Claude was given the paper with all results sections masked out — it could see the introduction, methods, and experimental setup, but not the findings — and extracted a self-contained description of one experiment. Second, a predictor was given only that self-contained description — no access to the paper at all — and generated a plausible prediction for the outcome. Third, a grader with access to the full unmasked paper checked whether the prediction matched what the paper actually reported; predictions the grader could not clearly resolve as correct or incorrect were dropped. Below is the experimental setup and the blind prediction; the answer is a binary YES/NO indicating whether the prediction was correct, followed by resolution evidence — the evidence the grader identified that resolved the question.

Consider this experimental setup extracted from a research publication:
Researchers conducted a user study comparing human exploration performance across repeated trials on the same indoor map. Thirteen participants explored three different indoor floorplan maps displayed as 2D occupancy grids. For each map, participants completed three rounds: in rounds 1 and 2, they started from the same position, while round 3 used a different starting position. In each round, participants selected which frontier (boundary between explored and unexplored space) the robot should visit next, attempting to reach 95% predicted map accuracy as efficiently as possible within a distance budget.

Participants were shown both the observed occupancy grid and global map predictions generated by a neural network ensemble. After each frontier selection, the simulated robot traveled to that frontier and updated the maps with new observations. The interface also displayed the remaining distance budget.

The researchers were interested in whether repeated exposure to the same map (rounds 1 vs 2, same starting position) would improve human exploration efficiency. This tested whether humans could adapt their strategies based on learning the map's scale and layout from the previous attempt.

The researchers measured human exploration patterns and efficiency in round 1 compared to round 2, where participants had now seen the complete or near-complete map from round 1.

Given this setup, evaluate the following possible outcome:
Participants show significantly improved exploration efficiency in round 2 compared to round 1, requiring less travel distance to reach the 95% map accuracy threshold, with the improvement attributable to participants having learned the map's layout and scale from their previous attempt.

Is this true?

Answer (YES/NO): NO